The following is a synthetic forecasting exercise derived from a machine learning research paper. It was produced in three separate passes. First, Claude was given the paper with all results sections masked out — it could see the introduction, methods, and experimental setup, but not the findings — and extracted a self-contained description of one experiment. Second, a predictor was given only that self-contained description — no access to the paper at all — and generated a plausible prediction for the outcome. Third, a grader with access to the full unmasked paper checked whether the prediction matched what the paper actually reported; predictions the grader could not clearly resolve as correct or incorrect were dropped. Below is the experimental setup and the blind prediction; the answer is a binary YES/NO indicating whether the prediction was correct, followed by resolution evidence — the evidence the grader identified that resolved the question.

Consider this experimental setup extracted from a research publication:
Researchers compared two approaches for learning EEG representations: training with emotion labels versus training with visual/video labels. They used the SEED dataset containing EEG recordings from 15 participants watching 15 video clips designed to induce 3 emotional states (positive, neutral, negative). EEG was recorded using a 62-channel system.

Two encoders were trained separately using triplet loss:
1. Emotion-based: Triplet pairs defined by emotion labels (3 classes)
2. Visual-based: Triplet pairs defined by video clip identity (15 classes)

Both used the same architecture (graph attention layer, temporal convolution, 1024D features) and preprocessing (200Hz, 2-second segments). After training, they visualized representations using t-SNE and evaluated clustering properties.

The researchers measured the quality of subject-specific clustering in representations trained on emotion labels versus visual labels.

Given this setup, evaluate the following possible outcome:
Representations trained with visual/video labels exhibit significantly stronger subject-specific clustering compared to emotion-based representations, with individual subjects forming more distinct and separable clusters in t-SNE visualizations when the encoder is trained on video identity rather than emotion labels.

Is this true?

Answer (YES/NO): NO